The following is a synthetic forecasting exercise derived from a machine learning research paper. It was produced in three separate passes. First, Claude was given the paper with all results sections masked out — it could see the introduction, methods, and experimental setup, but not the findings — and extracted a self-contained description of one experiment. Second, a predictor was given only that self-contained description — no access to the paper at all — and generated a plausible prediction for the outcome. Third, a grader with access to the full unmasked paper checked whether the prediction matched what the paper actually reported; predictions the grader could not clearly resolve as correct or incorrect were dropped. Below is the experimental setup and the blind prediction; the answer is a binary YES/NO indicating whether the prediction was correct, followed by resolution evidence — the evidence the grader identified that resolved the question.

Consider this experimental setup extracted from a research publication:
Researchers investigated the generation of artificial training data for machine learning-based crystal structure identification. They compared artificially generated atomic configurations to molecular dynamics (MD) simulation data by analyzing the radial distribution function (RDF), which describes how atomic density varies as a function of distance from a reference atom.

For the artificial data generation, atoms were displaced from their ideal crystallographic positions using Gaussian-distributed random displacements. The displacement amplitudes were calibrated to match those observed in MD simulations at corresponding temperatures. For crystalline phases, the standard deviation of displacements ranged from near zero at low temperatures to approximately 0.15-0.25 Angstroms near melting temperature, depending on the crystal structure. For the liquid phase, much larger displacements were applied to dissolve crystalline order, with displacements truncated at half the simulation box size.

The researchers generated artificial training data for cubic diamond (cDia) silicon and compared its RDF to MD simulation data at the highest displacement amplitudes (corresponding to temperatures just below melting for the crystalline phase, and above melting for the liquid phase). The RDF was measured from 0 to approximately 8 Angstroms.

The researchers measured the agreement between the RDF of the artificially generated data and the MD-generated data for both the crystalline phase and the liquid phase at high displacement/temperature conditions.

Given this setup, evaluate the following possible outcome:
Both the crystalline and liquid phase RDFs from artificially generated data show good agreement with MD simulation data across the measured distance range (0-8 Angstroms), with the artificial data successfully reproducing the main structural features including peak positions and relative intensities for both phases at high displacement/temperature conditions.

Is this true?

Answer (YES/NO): NO